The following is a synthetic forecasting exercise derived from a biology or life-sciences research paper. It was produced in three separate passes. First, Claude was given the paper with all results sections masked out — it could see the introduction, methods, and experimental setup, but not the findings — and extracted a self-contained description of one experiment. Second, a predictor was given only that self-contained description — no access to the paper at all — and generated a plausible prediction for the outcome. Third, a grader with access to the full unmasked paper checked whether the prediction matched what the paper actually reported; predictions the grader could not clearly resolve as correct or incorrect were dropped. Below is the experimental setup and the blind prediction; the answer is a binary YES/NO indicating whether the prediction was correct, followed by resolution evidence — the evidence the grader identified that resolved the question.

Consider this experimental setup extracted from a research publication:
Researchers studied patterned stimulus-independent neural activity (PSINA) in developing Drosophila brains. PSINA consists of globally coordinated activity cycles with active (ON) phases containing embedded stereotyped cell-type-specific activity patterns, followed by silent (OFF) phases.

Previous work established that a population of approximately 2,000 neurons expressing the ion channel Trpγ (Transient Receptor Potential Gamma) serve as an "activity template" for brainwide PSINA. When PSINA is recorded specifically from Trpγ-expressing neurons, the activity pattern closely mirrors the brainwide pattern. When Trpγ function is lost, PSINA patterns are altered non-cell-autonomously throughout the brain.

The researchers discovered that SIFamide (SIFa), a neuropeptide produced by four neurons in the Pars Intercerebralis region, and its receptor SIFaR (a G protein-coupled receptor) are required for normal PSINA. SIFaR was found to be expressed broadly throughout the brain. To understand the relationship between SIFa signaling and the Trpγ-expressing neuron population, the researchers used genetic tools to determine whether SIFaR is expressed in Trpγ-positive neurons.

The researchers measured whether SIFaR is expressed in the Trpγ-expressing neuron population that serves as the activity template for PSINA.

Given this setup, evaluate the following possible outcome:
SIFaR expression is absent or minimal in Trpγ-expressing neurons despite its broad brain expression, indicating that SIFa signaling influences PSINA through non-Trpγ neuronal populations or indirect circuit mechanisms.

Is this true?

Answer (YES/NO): NO